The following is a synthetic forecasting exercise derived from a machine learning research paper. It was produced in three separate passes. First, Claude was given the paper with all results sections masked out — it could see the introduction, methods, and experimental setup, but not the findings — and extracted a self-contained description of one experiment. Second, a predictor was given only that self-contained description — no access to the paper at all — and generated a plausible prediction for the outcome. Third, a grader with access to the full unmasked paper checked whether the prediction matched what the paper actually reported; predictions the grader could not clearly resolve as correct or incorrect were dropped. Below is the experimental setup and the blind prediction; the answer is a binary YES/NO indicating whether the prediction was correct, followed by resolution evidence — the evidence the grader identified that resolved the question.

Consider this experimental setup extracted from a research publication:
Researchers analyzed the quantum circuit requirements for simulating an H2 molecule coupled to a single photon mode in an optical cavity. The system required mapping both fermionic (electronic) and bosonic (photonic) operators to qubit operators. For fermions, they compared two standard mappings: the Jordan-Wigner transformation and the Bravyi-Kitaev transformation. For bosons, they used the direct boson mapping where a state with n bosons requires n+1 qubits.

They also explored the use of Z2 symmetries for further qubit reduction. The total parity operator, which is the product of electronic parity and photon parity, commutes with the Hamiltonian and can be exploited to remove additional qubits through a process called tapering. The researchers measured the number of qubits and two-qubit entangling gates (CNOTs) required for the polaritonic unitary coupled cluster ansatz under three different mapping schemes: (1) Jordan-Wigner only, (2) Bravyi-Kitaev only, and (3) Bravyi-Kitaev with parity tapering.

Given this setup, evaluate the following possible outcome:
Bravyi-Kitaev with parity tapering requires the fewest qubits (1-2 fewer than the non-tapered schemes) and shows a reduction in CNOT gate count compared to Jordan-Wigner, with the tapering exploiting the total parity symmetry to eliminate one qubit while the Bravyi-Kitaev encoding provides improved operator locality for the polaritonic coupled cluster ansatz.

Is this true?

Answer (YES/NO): NO